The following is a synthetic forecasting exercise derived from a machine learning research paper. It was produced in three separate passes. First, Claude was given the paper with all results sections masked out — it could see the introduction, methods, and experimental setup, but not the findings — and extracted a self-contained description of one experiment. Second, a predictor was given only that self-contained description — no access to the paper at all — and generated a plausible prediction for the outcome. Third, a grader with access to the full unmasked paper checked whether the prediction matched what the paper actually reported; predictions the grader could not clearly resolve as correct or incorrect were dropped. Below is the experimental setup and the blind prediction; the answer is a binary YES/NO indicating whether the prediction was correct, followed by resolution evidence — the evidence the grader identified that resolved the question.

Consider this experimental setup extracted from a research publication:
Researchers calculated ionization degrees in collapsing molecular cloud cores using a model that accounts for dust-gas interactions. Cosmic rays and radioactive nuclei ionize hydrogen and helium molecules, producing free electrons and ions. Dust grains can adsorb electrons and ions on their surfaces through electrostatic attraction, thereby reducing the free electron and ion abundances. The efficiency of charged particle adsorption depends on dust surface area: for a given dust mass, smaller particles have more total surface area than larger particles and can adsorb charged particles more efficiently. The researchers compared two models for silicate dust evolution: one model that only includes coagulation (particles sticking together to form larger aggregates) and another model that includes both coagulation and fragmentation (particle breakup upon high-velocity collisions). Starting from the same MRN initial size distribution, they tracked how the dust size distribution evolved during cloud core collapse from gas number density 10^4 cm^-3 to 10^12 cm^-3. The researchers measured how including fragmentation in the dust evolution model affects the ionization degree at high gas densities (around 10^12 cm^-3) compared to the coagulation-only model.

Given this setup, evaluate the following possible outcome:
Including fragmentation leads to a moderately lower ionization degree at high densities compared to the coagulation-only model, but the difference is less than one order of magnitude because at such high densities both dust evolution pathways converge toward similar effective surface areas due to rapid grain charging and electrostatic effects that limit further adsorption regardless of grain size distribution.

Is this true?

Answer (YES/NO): NO